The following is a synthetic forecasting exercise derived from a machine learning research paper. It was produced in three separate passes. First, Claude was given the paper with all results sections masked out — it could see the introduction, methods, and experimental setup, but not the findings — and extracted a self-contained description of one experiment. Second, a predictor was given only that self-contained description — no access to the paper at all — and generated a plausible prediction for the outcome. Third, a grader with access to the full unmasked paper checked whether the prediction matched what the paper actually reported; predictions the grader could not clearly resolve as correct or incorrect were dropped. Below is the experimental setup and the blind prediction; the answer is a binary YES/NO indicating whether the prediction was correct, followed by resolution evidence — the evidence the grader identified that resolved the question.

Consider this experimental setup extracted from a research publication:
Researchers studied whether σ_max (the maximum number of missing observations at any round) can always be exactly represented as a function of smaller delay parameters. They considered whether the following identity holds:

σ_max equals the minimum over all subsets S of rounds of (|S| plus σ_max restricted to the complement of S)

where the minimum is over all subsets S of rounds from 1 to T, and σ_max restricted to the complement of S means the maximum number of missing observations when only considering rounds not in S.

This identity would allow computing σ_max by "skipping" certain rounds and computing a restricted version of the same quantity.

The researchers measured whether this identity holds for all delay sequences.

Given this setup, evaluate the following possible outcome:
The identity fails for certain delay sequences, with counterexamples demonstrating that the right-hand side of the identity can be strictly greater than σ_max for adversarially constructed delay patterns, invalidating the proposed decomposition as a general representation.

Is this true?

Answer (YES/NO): NO